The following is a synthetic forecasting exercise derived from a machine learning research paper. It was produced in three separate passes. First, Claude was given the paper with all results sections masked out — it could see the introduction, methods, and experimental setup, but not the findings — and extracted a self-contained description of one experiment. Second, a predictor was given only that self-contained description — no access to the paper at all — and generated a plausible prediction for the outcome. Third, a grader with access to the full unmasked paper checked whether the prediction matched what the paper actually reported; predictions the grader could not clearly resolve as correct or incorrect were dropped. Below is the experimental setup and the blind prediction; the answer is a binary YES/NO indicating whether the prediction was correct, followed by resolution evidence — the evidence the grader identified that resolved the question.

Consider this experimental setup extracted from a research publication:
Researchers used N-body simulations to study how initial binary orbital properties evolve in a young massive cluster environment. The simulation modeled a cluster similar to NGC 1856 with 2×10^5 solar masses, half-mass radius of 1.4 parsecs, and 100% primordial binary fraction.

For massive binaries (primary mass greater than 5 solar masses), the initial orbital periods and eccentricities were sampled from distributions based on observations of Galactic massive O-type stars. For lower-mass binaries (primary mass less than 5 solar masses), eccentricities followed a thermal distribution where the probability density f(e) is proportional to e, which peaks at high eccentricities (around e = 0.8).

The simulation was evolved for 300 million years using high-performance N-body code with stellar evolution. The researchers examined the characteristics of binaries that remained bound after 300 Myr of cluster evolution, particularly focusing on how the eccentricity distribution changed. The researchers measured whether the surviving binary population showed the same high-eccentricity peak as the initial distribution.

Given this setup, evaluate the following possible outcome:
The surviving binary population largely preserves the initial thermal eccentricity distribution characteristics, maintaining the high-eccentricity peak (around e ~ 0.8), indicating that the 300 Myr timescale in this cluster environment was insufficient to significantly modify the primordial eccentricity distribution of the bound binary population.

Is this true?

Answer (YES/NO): NO